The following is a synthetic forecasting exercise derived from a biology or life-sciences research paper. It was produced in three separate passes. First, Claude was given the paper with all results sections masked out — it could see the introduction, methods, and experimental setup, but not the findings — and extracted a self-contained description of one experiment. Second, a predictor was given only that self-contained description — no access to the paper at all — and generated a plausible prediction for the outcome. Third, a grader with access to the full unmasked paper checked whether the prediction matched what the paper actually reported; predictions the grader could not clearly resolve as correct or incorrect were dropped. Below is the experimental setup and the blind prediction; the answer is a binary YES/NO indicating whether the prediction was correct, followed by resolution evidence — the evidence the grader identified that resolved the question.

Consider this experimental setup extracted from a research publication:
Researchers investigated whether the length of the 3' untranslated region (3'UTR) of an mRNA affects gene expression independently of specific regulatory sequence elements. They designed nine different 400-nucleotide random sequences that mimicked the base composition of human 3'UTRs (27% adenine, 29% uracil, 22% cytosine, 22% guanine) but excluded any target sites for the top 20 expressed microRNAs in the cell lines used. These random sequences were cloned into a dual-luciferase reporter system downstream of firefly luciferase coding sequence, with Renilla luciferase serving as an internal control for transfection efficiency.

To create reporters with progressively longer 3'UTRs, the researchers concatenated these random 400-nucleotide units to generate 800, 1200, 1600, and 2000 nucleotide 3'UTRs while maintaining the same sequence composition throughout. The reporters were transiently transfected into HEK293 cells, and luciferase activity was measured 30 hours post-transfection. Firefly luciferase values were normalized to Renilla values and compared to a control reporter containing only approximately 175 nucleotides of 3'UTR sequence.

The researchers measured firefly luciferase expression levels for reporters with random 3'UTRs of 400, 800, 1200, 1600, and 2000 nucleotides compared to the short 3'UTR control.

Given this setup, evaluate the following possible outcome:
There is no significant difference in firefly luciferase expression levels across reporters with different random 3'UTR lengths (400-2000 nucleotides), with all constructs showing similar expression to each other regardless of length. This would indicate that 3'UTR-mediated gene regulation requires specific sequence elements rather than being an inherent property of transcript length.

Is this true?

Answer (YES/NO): NO